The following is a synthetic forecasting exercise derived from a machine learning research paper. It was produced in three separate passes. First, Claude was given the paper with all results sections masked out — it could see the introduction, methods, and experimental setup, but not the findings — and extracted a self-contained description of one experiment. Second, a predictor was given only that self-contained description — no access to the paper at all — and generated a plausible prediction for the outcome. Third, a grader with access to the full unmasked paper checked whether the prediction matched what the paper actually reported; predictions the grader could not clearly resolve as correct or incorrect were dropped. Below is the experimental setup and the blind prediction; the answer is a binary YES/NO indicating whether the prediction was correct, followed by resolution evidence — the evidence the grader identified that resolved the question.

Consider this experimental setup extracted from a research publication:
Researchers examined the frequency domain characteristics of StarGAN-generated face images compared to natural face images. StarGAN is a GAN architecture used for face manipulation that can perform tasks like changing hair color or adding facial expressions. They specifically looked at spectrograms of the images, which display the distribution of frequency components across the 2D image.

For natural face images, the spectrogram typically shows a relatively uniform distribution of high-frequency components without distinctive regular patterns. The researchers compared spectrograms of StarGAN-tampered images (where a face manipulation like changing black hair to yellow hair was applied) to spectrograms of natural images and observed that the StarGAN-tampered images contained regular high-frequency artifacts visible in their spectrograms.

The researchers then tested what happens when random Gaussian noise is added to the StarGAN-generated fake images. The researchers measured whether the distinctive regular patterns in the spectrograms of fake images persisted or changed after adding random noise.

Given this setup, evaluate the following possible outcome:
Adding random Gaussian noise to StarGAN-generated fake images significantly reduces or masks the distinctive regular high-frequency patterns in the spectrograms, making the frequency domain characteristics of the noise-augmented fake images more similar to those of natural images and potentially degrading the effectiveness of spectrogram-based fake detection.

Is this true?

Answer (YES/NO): YES